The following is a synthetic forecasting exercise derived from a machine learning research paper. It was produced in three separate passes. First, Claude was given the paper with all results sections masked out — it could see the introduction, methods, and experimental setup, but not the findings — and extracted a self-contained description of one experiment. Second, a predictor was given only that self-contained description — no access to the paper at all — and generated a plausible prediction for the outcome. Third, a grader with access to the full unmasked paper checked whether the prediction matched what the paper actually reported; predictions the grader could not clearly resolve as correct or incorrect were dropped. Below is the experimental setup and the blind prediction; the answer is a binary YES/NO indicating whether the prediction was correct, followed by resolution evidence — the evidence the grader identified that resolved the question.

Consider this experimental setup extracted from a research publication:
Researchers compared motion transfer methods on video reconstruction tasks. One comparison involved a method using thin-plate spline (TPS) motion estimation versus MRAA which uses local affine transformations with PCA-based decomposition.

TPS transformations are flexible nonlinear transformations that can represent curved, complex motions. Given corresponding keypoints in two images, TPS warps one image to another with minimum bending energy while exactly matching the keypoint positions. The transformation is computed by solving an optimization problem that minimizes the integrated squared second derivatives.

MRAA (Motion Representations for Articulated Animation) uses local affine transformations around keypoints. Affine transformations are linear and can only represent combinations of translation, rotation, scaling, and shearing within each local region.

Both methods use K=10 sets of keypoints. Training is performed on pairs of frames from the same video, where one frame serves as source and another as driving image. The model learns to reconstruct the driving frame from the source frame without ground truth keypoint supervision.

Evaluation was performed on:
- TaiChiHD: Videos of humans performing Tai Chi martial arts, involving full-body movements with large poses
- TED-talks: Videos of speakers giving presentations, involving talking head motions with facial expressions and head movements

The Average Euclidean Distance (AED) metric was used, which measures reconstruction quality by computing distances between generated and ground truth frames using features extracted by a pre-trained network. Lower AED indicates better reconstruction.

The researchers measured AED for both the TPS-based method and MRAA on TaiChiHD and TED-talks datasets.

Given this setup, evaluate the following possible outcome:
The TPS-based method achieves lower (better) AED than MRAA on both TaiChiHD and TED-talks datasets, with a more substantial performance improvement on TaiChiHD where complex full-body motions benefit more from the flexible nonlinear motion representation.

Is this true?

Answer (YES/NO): NO